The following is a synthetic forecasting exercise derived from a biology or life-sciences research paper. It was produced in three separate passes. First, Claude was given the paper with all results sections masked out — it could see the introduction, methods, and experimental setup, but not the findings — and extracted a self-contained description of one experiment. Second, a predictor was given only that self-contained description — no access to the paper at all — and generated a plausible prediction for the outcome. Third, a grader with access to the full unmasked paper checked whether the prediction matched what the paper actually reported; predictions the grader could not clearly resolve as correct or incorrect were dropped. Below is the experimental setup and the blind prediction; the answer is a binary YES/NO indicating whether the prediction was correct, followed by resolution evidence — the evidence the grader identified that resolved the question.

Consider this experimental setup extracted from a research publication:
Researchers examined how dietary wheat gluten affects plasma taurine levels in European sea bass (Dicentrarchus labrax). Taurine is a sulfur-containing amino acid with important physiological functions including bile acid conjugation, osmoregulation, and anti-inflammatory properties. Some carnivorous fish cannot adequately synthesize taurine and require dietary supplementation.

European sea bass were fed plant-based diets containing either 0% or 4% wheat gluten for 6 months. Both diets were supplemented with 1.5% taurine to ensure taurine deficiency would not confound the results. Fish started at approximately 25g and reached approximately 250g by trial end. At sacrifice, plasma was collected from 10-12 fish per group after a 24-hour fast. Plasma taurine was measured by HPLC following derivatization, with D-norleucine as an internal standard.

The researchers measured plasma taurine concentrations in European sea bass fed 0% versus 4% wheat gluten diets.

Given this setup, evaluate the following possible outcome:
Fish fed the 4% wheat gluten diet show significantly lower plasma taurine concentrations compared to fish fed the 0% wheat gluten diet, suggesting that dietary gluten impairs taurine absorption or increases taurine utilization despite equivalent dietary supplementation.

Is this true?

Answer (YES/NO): NO